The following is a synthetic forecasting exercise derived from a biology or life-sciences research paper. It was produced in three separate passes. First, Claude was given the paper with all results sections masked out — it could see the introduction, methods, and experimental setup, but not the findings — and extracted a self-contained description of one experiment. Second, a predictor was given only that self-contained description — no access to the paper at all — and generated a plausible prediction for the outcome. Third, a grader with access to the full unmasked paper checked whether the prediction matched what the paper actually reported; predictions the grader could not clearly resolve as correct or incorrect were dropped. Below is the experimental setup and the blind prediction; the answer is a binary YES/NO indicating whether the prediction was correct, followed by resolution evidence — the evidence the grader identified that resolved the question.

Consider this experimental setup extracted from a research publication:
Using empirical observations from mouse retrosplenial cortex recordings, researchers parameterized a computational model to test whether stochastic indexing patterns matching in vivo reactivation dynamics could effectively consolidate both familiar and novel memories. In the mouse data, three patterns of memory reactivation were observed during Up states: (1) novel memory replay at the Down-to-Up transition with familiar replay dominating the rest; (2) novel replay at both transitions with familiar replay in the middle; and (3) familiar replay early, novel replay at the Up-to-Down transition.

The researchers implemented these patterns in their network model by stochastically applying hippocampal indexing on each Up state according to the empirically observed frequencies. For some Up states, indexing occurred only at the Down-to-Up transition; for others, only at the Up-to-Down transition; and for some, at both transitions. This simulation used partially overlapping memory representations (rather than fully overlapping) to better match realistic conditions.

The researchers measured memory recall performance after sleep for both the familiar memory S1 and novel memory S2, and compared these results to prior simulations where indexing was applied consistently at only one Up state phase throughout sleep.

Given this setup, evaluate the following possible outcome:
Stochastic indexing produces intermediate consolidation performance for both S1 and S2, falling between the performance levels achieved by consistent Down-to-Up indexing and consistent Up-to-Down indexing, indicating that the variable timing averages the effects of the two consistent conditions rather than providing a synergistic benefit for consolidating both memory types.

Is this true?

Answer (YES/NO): NO